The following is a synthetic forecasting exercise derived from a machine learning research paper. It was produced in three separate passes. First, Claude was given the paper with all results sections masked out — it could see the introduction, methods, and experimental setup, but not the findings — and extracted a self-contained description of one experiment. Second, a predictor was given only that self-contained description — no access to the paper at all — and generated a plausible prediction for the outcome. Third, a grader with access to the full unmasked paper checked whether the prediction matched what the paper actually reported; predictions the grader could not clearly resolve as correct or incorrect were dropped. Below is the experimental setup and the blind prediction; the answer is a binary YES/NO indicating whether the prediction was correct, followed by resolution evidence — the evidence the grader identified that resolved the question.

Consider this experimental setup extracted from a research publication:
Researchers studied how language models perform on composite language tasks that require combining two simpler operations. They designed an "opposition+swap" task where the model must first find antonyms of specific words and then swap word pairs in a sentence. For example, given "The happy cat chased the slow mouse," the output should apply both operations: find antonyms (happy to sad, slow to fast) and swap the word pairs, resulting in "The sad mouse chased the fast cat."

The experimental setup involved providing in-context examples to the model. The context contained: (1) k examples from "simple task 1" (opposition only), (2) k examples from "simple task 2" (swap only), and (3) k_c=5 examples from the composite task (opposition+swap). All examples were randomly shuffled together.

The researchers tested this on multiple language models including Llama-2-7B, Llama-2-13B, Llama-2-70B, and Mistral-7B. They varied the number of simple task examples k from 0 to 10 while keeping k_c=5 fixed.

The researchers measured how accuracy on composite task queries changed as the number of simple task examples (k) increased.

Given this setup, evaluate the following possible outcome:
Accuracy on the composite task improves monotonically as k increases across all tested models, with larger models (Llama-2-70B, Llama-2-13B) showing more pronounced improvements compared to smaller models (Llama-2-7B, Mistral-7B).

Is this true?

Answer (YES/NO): NO